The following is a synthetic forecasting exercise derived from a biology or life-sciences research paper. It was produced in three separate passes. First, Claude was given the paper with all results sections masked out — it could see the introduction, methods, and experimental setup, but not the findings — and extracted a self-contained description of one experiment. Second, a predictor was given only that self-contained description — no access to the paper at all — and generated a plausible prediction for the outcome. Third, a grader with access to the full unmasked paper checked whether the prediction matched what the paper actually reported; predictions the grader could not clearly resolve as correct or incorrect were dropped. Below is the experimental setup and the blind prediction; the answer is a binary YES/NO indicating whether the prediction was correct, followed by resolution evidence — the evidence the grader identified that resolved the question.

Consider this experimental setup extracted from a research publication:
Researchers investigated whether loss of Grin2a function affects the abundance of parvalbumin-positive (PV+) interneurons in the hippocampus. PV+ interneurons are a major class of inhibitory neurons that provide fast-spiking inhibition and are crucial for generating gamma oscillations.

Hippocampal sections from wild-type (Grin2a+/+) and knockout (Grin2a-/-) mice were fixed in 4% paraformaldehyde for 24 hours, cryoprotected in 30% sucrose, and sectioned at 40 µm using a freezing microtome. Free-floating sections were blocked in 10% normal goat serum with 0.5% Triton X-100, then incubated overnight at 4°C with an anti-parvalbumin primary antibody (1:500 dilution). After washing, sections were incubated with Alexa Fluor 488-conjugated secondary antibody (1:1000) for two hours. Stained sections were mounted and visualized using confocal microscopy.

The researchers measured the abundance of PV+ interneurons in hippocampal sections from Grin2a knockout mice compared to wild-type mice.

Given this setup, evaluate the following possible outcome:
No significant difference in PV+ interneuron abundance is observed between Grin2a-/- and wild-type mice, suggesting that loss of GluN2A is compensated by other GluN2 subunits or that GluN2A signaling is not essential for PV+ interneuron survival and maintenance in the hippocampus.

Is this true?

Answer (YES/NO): NO